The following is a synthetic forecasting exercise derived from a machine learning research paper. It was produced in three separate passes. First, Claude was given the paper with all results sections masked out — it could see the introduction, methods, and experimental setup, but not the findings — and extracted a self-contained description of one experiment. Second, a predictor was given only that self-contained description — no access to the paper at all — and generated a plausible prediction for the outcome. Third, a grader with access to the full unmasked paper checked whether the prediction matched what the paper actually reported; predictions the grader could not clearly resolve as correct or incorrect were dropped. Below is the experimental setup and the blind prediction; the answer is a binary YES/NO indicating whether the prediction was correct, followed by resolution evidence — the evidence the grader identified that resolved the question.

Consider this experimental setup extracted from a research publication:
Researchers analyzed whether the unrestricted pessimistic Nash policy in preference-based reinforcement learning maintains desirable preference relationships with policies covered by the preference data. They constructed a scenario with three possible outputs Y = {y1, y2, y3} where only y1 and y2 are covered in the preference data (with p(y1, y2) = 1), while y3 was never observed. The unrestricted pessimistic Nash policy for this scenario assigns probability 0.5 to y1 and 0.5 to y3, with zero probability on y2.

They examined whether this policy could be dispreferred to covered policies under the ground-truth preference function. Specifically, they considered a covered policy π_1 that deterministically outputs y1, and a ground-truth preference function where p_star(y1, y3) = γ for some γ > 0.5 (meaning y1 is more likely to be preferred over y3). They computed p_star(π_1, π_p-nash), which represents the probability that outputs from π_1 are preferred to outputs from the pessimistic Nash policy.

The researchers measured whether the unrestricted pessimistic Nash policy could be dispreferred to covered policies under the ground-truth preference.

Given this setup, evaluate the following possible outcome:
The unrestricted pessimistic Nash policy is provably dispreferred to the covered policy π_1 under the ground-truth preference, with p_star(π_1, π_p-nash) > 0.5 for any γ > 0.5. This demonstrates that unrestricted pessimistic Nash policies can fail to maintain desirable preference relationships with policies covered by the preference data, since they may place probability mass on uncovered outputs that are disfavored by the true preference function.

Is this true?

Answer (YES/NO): YES